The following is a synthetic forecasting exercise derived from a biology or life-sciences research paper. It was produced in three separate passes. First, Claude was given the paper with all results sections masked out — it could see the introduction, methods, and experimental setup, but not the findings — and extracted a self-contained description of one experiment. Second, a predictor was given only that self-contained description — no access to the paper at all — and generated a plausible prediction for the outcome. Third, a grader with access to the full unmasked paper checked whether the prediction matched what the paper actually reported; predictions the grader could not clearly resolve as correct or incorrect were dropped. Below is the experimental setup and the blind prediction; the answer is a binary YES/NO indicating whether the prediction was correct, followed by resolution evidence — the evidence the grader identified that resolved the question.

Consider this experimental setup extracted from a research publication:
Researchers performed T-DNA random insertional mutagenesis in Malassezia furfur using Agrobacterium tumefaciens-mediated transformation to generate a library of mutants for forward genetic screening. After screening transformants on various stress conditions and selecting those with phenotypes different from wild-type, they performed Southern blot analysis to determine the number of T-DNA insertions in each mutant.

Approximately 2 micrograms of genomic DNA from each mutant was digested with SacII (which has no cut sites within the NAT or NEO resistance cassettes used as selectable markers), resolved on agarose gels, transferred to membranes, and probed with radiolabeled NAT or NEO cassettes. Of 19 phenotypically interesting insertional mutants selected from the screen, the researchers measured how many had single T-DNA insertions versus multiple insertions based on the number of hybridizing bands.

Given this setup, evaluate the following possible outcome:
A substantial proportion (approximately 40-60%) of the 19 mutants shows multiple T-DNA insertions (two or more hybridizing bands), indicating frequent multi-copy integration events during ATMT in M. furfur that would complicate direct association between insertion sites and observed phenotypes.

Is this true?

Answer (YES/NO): NO